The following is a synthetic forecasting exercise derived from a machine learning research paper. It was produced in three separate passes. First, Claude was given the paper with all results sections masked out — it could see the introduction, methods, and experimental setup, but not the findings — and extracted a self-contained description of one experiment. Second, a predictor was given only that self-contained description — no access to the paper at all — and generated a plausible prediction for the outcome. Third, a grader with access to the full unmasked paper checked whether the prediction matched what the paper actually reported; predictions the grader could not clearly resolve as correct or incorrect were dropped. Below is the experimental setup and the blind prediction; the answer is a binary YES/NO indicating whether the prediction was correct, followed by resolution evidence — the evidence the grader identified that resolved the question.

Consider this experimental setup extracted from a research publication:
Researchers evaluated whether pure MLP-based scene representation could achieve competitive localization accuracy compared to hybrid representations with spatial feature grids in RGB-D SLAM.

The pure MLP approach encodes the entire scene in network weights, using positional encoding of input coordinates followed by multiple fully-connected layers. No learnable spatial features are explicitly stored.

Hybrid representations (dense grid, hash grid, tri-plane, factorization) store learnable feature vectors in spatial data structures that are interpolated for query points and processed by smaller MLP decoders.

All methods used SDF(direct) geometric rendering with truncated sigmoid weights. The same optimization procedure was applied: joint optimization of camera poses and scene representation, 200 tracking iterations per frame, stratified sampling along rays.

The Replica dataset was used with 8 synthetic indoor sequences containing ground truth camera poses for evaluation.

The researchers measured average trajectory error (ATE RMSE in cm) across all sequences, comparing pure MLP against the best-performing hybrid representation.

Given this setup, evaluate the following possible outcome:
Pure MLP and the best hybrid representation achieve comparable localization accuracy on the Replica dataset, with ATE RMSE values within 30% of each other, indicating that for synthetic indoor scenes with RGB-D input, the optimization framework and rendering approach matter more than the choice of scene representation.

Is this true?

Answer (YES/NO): NO